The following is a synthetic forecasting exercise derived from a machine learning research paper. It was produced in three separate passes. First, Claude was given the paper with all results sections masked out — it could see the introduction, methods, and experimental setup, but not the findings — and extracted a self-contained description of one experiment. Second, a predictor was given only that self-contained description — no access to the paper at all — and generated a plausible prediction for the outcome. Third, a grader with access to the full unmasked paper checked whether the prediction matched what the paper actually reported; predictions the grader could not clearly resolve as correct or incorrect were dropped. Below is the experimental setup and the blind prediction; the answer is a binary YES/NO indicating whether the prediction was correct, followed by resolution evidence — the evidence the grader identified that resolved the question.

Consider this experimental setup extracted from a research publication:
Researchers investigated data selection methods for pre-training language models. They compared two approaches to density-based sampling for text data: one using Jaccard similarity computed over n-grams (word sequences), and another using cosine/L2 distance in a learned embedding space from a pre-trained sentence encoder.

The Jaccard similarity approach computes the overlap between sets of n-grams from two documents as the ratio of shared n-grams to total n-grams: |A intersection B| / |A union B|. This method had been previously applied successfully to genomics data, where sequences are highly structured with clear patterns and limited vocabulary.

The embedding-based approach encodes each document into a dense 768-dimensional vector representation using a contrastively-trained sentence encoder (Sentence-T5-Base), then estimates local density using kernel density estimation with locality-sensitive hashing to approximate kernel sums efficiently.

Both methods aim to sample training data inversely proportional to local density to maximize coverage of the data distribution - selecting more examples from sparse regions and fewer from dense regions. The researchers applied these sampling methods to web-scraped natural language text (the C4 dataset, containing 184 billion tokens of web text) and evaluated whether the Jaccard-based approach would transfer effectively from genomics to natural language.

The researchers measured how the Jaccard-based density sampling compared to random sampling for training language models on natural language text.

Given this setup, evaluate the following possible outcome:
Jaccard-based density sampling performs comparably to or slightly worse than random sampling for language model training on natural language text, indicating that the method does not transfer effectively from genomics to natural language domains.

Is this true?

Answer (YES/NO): YES